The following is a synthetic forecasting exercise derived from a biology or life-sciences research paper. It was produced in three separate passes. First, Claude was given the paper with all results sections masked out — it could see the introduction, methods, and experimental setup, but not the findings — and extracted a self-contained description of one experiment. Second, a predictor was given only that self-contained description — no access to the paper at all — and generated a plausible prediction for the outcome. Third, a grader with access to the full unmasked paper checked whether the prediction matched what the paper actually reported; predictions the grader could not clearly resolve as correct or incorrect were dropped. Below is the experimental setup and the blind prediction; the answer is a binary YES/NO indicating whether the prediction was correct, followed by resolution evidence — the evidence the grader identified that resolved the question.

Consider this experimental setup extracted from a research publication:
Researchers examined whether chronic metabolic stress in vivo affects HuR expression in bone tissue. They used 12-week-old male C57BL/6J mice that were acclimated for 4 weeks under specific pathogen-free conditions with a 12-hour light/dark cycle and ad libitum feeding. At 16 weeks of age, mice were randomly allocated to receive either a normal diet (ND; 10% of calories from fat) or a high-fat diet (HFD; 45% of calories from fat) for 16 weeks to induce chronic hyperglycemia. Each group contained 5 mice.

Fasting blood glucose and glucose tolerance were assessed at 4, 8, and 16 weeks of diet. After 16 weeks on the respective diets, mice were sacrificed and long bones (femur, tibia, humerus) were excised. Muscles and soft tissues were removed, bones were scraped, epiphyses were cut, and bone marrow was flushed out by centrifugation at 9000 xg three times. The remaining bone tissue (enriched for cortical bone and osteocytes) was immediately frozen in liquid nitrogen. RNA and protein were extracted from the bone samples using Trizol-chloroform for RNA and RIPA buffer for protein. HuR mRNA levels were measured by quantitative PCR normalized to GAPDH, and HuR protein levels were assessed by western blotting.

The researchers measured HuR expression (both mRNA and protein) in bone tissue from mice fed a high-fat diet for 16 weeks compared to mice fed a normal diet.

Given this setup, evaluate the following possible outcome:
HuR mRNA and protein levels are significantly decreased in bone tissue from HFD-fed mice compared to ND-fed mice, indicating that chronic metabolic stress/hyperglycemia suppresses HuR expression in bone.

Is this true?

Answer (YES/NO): NO